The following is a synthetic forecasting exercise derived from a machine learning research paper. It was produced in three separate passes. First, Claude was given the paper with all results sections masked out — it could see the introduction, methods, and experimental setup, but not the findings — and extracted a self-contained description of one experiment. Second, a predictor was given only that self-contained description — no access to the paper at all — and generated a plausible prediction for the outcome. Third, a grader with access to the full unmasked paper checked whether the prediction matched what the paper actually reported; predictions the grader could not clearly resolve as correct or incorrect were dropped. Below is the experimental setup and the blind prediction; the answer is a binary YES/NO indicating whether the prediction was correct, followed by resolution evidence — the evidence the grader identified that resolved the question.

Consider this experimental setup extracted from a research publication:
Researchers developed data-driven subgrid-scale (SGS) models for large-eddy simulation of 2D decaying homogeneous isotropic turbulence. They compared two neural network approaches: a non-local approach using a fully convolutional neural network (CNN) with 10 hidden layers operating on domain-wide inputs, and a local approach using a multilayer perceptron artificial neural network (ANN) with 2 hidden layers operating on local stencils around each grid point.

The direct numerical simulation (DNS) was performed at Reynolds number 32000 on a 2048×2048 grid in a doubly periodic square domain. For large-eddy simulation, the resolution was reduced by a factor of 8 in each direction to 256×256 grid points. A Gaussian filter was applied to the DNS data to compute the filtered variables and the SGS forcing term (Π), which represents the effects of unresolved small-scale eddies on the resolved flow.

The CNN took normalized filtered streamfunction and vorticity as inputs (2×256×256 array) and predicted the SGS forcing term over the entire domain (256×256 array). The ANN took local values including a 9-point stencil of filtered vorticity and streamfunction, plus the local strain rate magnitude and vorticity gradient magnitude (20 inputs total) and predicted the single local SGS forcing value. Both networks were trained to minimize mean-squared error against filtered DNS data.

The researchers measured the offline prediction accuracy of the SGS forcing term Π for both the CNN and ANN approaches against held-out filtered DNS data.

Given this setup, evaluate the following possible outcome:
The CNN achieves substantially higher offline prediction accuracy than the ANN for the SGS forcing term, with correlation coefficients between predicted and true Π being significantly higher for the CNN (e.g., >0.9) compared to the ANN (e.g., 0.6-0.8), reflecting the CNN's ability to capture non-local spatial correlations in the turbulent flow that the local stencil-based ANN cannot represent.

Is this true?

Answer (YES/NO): NO